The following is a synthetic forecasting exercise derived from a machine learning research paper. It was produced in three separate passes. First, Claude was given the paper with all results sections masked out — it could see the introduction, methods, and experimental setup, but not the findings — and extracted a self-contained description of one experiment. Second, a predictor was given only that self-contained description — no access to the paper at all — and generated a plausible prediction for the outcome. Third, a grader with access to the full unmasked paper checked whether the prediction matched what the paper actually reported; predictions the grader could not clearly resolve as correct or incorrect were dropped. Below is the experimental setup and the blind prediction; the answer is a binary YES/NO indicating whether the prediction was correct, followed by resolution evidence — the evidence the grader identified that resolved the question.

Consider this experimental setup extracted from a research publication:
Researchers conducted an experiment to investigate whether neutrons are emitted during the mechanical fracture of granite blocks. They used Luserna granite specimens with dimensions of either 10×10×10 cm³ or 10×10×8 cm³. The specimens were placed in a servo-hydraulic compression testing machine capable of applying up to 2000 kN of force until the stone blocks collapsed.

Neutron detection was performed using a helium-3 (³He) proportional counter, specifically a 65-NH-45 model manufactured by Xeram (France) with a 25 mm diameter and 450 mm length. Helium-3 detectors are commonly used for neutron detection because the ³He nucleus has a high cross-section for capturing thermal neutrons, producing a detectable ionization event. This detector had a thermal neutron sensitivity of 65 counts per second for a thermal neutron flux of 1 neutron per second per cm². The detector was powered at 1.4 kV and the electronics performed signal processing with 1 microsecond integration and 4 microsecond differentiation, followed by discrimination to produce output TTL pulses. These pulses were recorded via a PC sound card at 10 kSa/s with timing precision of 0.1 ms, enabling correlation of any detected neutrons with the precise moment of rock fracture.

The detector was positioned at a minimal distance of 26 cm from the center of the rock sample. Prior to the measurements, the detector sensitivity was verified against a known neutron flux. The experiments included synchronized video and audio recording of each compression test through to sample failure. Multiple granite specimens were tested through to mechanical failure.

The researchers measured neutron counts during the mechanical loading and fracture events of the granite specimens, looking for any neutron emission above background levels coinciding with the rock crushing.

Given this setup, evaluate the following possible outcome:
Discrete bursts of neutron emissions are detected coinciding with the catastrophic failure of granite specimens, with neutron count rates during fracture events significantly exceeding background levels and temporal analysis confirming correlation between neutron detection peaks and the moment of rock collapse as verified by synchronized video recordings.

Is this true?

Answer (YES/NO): NO